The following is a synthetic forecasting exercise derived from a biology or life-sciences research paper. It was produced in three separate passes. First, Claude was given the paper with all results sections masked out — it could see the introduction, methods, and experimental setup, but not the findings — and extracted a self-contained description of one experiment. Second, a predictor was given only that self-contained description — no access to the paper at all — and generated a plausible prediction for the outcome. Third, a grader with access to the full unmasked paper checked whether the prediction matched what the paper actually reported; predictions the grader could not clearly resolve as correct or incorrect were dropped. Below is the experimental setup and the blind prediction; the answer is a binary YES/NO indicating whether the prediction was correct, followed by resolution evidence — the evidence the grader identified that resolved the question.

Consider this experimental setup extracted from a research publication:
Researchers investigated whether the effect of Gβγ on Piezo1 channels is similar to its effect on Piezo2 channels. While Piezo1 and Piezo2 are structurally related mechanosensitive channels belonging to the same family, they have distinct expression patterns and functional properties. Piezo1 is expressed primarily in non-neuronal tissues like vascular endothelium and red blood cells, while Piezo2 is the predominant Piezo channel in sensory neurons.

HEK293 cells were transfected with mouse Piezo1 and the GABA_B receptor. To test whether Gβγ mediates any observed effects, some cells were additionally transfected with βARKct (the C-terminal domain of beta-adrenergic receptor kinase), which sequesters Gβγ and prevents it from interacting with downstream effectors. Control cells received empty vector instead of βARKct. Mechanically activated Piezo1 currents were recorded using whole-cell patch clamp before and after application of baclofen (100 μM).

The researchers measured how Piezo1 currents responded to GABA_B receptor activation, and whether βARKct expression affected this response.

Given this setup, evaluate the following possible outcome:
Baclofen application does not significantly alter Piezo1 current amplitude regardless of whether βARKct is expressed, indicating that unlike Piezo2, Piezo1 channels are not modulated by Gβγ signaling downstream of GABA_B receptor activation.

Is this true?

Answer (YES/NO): NO